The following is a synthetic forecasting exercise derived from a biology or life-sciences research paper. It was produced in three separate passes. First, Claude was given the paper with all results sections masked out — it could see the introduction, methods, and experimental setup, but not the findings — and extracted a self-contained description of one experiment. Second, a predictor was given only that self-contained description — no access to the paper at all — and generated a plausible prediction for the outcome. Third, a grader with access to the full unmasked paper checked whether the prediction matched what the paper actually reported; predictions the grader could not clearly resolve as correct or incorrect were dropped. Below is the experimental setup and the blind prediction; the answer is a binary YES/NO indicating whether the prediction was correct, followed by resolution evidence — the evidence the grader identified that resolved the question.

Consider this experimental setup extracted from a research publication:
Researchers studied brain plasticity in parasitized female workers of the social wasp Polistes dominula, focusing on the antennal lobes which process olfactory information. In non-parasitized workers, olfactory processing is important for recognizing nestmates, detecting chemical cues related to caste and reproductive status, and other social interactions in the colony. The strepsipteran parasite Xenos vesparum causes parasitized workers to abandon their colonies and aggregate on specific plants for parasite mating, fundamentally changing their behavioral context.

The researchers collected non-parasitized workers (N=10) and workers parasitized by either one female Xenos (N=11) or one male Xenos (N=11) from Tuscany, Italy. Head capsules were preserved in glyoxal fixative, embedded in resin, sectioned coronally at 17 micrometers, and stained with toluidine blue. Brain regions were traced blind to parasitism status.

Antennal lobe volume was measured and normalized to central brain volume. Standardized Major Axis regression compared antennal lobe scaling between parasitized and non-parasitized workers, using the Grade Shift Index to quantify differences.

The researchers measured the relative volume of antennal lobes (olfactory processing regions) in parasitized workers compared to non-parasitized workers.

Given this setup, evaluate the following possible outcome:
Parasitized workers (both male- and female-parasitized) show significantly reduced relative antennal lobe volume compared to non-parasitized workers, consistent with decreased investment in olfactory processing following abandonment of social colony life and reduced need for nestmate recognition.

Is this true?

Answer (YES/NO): NO